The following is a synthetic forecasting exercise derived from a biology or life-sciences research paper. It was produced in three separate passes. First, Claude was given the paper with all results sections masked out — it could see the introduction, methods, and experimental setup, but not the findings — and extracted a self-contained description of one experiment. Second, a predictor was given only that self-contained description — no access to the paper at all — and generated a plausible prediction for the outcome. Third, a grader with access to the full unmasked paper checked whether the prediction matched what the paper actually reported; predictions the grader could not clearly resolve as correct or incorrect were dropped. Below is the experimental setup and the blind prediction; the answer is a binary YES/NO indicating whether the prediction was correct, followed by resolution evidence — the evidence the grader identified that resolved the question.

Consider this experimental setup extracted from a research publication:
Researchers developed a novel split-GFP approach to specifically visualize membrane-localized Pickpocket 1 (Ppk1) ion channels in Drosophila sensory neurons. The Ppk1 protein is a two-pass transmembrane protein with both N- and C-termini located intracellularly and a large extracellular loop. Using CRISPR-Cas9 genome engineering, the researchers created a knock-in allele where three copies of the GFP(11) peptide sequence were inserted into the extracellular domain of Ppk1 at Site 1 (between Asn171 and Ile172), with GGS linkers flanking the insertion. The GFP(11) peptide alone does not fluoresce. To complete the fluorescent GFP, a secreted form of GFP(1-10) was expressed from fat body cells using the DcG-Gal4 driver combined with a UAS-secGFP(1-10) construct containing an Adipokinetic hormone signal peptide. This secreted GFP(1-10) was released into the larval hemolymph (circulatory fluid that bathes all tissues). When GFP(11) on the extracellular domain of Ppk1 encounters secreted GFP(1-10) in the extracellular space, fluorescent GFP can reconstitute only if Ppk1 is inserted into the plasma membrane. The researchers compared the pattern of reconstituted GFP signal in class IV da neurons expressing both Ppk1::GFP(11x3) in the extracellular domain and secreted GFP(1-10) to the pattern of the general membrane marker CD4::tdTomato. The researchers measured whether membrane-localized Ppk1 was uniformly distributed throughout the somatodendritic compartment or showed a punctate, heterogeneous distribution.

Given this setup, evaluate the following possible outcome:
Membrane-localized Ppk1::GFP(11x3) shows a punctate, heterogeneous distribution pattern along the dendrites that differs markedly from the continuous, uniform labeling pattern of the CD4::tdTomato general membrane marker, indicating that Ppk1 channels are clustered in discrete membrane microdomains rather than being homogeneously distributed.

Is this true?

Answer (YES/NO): NO